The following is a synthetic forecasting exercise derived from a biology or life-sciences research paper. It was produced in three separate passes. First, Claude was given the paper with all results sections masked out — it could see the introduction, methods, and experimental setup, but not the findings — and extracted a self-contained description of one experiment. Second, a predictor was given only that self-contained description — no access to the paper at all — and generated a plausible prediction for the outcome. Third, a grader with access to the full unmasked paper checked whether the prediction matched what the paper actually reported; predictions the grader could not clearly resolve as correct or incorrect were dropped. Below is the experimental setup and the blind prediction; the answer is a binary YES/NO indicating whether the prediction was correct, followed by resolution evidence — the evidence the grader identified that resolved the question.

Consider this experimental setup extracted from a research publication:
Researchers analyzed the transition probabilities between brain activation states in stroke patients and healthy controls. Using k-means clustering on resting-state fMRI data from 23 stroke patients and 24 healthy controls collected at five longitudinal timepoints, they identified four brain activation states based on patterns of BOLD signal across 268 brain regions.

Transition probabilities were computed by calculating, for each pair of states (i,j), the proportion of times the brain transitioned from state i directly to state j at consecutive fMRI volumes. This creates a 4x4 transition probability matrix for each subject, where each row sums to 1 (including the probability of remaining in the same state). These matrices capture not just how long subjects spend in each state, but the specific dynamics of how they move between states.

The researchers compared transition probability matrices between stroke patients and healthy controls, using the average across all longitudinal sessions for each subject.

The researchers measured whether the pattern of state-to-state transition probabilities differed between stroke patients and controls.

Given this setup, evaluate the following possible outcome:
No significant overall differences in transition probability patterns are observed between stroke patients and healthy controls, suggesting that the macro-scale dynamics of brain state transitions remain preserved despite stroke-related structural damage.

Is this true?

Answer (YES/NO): NO